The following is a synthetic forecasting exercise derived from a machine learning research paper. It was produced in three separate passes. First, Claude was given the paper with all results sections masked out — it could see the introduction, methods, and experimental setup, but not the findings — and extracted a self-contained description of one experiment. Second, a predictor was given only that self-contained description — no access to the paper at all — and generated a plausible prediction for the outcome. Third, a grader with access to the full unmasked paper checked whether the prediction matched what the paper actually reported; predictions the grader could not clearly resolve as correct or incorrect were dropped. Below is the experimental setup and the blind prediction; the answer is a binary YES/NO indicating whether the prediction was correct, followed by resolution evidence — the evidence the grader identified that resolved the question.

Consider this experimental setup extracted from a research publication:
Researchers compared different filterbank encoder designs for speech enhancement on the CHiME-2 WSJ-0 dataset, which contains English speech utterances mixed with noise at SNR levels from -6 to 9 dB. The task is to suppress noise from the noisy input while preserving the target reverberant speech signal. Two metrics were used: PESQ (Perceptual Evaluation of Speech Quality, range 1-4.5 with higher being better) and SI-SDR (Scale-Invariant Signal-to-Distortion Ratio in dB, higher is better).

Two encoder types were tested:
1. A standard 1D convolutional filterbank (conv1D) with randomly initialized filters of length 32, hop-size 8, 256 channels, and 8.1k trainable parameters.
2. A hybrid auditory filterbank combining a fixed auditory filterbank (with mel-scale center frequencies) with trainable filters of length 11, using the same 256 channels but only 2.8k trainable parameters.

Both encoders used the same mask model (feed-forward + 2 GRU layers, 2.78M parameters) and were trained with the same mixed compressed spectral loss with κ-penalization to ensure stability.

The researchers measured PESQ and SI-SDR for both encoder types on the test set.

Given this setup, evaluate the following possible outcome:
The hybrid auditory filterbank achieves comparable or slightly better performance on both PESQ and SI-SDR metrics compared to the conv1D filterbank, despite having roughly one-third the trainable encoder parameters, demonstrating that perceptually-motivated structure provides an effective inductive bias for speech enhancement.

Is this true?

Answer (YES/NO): NO